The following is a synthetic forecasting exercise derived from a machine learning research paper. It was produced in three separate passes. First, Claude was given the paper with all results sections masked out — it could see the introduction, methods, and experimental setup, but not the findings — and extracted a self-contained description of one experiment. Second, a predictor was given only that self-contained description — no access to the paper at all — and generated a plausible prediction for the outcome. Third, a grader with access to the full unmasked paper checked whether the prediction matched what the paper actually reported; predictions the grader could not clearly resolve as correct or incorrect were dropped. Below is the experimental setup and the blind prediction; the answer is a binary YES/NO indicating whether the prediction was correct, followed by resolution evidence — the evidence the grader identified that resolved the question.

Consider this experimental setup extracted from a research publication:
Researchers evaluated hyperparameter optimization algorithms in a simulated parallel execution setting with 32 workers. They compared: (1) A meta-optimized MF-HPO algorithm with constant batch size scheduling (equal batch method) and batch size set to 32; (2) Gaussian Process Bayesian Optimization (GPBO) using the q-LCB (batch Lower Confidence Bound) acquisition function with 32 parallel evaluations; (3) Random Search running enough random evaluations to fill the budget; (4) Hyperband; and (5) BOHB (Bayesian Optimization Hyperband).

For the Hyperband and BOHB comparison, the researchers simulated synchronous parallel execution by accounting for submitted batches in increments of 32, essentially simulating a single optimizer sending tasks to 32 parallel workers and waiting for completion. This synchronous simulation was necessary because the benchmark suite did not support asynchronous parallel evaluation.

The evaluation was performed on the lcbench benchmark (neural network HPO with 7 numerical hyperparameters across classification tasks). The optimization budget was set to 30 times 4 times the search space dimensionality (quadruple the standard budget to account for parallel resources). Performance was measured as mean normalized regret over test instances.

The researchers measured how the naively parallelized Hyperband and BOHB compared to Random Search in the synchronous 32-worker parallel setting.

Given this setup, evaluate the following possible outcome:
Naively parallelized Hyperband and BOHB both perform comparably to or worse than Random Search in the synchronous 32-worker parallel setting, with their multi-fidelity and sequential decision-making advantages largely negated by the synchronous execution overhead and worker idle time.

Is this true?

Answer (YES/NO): YES